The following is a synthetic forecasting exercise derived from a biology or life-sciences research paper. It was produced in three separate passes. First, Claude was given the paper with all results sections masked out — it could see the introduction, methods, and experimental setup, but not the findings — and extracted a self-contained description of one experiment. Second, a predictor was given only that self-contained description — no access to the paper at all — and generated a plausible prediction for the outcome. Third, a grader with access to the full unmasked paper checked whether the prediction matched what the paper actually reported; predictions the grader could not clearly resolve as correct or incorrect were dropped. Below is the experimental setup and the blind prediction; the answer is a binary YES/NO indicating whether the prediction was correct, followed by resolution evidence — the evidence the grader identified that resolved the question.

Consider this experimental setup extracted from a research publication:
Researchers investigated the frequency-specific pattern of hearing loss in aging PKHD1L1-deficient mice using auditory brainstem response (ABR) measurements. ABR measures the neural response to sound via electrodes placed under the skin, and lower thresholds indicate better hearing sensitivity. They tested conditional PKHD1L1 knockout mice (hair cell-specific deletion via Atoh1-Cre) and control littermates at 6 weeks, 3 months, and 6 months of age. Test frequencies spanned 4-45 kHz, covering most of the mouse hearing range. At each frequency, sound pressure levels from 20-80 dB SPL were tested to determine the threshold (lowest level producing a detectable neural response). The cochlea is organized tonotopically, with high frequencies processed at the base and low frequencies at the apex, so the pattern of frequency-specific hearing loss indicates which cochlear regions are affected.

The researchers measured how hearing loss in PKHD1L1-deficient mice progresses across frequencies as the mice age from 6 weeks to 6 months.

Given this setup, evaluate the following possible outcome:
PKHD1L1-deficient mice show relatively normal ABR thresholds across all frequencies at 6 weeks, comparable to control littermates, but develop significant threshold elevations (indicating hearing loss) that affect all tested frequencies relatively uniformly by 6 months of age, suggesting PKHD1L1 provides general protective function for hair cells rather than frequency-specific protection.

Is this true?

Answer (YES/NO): NO